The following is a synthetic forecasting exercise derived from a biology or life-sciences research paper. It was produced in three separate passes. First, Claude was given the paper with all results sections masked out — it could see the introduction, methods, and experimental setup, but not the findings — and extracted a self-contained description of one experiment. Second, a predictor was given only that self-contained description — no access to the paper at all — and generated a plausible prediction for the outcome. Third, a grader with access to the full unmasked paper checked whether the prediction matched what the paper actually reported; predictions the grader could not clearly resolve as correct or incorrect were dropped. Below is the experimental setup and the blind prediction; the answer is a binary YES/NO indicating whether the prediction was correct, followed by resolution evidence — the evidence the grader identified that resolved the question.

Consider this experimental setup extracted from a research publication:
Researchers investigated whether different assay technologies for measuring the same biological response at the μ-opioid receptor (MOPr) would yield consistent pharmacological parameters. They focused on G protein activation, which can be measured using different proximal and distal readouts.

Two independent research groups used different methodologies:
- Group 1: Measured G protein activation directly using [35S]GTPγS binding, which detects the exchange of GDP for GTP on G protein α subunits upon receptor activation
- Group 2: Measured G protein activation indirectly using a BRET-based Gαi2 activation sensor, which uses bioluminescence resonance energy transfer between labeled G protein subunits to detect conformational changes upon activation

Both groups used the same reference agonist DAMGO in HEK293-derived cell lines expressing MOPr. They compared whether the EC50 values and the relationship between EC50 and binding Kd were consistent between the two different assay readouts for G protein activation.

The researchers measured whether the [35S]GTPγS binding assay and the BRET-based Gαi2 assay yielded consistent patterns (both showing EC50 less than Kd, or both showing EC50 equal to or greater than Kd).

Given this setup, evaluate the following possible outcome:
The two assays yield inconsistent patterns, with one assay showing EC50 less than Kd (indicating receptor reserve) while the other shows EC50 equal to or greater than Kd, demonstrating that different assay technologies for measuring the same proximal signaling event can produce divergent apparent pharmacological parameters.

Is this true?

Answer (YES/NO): NO